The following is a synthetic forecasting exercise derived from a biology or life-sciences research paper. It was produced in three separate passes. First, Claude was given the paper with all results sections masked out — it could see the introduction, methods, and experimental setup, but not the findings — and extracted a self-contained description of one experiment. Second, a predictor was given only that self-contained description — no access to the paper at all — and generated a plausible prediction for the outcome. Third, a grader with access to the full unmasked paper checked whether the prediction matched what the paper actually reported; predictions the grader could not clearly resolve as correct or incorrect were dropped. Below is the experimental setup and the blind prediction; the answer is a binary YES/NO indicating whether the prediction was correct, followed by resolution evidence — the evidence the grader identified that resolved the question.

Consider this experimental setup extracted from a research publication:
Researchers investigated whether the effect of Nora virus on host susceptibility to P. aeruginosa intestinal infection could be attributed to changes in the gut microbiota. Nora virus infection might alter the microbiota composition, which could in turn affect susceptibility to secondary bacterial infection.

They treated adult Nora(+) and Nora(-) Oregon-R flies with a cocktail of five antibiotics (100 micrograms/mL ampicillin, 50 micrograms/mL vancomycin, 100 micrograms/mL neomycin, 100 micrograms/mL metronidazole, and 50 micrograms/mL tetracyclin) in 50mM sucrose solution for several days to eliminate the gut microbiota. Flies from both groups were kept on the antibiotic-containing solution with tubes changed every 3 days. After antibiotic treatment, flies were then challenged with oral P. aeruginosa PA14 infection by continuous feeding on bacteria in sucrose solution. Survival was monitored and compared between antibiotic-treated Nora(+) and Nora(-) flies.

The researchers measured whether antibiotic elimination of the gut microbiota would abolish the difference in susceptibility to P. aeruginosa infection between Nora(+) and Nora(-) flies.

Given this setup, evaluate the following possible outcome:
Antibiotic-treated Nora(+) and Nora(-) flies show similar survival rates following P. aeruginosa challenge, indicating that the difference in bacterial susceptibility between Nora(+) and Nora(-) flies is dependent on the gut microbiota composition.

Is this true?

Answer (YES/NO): NO